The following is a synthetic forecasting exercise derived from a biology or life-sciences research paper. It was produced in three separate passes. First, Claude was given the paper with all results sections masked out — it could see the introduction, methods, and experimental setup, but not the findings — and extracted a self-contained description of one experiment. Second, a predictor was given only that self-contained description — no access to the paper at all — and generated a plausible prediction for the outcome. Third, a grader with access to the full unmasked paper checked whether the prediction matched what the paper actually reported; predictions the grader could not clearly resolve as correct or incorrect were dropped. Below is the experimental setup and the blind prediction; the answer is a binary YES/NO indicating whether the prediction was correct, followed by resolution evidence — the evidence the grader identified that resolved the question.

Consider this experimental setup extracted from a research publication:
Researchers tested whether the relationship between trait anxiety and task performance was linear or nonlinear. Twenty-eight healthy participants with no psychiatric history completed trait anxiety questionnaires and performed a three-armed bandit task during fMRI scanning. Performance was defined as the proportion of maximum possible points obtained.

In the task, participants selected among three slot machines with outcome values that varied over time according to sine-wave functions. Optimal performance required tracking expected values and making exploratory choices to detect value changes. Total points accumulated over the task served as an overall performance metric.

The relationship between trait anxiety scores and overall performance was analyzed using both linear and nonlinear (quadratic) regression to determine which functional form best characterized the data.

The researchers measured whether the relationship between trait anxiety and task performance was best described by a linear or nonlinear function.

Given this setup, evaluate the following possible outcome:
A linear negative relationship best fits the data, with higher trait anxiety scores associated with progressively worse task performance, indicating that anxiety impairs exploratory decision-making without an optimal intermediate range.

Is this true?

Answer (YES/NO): NO